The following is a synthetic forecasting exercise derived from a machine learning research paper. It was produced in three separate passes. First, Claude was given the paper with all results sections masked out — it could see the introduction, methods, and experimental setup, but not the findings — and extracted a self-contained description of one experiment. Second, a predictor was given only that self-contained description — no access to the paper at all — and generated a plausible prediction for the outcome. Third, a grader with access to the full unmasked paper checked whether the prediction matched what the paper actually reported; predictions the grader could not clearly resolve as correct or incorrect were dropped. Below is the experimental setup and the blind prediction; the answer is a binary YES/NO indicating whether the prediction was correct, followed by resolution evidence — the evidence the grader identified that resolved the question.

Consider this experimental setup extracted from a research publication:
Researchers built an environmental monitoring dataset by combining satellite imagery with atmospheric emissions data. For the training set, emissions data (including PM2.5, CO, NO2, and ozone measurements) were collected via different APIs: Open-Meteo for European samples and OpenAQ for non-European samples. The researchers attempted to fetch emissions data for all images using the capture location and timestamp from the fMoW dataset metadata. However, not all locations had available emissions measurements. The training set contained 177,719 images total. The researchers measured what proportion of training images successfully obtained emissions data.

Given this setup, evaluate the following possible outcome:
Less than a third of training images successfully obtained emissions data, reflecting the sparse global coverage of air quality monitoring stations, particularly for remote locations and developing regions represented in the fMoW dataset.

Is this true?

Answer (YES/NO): NO